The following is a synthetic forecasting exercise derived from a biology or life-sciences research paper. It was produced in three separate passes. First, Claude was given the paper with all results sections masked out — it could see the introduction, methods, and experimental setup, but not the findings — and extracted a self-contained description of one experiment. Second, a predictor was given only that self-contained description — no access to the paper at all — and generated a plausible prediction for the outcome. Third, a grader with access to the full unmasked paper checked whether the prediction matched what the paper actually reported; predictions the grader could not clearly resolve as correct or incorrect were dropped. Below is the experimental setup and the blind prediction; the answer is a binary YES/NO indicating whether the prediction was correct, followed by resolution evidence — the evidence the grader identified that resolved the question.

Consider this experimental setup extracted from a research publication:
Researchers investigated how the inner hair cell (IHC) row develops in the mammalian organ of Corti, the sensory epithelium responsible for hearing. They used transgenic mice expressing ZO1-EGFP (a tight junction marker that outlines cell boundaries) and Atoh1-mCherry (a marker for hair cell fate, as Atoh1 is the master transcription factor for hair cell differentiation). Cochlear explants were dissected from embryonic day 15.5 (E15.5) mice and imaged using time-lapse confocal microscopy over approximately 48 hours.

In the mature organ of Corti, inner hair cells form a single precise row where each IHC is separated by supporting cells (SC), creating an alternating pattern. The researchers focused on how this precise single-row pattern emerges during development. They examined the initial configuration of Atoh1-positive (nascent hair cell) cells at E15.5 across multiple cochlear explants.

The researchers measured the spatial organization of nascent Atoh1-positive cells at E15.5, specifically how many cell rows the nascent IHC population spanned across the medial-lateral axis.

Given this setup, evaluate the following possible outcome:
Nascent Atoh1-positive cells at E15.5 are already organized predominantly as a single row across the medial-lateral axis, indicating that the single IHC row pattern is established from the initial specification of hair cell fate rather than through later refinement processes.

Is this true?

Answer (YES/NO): NO